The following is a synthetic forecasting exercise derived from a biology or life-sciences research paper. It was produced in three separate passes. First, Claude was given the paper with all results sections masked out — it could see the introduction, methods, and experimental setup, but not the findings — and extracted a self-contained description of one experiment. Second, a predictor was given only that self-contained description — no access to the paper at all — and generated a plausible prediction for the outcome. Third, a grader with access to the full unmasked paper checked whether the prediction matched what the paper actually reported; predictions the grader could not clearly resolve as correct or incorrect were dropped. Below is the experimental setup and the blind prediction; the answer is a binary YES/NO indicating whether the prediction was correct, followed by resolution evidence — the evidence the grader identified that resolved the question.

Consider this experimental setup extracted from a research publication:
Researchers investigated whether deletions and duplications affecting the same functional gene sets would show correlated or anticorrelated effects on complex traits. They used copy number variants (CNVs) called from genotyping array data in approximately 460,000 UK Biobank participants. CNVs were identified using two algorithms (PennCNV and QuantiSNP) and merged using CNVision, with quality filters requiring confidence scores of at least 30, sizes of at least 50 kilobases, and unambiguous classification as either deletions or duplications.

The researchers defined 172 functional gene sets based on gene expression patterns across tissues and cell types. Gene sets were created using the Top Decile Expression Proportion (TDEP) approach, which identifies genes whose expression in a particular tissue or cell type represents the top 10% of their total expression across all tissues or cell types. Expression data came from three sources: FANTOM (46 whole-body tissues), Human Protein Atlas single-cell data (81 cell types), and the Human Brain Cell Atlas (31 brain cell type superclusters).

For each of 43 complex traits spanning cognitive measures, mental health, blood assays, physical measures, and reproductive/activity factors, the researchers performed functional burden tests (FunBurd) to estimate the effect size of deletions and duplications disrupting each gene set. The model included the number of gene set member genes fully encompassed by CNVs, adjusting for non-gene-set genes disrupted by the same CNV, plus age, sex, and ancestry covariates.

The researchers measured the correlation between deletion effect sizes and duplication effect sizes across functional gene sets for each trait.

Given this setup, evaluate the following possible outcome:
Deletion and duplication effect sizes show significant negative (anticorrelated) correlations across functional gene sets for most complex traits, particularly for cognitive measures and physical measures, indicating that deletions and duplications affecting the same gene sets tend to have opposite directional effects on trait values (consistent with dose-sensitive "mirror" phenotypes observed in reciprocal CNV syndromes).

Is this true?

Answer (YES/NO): NO